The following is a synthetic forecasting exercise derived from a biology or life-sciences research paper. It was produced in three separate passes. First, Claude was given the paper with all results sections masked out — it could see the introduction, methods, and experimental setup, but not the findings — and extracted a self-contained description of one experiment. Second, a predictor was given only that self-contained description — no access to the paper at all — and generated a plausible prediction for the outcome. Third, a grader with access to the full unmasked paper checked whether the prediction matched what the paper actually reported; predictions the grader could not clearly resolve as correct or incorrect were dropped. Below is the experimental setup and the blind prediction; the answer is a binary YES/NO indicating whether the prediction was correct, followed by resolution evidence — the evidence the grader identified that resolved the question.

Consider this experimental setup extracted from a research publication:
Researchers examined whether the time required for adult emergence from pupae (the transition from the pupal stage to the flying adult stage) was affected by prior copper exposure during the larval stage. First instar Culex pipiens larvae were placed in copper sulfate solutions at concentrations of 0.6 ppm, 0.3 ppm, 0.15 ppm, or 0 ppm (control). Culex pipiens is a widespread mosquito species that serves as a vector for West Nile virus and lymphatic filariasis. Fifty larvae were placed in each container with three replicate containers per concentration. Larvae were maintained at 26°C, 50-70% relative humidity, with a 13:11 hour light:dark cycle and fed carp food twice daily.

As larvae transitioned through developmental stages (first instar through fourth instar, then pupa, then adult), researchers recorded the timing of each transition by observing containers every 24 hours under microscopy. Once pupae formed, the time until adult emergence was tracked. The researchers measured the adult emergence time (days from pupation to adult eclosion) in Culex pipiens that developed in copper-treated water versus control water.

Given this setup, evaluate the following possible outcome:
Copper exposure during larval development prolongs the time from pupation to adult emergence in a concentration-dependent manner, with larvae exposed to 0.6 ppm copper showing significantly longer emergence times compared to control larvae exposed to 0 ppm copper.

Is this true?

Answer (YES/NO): NO